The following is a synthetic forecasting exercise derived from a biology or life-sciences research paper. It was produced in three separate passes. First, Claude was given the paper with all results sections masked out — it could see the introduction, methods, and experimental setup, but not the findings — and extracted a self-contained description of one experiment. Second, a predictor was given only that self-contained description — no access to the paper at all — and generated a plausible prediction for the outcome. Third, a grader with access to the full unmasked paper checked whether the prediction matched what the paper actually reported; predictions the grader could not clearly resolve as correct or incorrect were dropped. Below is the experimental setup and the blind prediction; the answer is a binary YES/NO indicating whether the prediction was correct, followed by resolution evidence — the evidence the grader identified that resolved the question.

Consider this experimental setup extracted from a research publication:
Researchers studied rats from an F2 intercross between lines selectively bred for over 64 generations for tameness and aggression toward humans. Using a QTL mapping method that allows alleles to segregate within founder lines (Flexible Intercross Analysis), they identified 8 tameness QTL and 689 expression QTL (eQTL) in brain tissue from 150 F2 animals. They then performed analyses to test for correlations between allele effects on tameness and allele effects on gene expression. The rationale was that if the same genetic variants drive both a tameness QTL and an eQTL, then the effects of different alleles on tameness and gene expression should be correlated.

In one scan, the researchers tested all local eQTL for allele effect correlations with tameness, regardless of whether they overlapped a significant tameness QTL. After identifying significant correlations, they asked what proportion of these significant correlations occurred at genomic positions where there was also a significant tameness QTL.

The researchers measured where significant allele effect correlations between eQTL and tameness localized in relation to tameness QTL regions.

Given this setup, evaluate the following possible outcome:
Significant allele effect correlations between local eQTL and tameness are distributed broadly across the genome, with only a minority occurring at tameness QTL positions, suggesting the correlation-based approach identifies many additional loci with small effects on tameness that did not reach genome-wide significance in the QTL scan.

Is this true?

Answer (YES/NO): NO